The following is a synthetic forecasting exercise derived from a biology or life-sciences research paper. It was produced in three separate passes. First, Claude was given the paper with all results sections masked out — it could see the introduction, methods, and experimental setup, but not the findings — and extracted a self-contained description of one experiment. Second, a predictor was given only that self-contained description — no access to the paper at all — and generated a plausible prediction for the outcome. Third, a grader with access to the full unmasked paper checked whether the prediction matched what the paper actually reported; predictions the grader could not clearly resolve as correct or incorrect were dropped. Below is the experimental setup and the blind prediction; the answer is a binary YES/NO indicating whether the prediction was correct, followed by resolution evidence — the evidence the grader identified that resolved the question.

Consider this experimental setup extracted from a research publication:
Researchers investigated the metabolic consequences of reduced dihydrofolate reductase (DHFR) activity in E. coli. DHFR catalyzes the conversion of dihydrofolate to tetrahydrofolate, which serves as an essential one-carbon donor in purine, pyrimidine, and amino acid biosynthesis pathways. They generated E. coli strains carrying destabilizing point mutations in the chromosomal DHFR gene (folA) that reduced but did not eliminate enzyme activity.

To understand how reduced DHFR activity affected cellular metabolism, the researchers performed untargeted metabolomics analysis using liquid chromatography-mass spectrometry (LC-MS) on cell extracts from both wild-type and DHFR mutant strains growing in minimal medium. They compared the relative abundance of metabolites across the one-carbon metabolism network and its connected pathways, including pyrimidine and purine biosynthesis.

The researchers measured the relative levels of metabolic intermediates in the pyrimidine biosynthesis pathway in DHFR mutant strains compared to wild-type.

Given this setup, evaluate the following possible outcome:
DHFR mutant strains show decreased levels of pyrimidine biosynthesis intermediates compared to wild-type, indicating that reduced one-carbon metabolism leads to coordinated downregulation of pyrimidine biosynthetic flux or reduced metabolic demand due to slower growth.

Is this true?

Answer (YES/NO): NO